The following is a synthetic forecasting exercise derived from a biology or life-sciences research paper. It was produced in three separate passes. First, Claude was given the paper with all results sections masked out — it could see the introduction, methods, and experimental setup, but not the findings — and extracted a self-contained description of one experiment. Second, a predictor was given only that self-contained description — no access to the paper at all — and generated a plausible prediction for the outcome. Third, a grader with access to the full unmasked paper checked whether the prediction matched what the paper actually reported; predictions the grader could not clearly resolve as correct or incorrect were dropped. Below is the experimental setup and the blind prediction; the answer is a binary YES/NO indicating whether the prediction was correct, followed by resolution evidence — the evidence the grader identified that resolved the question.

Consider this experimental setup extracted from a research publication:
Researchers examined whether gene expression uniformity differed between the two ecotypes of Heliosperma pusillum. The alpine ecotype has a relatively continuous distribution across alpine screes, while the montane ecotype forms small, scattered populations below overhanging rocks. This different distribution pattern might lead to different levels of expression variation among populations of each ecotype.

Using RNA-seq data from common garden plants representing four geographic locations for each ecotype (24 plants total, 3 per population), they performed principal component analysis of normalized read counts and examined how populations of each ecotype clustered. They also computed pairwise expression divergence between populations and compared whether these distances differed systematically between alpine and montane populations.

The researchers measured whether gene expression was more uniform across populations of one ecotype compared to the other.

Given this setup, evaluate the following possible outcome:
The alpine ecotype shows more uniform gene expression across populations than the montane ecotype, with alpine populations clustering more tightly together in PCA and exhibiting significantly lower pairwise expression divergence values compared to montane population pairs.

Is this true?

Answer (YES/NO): NO